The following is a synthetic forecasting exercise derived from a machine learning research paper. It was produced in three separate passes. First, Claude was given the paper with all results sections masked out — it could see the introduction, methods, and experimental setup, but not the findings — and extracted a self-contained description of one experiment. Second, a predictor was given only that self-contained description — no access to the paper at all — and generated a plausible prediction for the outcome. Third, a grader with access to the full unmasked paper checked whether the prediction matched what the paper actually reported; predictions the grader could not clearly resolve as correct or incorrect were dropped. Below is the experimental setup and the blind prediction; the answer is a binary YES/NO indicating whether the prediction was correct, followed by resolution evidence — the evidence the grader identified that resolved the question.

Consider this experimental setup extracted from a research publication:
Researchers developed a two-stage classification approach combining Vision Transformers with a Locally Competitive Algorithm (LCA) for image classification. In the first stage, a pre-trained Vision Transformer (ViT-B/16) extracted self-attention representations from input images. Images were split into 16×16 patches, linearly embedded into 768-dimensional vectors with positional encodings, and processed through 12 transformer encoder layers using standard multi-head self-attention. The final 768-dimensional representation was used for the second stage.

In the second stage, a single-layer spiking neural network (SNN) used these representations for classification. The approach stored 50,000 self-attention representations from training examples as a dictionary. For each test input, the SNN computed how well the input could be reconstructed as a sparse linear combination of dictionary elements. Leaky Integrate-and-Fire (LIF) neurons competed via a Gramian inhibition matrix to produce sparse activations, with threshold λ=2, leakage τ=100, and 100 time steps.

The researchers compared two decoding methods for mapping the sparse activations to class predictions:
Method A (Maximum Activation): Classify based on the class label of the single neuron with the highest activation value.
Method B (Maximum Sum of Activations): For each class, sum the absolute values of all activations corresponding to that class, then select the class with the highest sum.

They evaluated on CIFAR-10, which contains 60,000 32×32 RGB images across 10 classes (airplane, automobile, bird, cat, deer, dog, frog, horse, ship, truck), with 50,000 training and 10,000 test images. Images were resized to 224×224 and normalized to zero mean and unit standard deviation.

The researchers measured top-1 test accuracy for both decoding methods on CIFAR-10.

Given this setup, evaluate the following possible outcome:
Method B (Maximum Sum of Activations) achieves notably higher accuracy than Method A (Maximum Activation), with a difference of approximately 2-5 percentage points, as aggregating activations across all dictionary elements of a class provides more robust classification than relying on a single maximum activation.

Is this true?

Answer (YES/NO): NO